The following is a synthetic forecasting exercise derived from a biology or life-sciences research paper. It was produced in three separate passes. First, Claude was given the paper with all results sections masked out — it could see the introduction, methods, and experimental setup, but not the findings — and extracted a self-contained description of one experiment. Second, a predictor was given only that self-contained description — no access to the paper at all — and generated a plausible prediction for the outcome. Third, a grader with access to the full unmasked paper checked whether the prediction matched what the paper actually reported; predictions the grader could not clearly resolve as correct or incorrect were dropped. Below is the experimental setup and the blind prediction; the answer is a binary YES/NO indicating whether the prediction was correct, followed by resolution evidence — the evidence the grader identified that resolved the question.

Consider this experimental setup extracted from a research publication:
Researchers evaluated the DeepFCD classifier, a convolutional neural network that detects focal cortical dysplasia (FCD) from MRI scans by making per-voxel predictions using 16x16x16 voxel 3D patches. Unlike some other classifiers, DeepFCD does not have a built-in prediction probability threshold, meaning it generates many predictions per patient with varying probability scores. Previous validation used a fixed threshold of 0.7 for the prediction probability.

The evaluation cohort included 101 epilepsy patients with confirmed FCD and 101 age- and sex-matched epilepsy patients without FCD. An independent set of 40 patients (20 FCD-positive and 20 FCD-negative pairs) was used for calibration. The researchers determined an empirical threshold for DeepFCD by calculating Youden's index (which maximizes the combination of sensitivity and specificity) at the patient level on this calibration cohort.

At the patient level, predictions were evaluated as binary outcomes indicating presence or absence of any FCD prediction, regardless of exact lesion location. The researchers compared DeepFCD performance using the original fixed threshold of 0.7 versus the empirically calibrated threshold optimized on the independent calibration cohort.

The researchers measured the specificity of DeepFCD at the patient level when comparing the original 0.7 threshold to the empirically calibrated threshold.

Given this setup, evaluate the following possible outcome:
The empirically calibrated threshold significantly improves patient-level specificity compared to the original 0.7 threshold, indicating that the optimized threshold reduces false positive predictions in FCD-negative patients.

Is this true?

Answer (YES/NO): YES